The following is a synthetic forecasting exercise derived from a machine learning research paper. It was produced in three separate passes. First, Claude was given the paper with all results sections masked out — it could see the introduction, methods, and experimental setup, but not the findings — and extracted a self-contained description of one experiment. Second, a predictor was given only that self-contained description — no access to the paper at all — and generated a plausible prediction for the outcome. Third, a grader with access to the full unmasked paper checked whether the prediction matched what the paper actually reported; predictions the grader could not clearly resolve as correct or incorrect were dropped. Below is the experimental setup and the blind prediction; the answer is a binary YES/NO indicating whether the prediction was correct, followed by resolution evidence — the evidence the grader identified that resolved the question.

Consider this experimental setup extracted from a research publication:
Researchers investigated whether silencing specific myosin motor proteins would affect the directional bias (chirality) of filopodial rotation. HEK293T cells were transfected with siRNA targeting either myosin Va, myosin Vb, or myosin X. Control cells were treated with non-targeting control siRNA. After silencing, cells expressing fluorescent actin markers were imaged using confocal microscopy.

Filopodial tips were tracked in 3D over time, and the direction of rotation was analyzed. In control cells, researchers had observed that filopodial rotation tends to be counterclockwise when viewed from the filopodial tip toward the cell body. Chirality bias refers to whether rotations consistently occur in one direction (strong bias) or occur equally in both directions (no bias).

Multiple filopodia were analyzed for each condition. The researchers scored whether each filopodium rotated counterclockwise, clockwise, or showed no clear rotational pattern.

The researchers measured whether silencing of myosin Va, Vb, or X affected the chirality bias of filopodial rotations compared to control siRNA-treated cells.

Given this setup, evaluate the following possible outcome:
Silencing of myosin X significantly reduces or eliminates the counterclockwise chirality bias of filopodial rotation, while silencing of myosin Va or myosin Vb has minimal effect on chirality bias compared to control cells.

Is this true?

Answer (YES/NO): NO